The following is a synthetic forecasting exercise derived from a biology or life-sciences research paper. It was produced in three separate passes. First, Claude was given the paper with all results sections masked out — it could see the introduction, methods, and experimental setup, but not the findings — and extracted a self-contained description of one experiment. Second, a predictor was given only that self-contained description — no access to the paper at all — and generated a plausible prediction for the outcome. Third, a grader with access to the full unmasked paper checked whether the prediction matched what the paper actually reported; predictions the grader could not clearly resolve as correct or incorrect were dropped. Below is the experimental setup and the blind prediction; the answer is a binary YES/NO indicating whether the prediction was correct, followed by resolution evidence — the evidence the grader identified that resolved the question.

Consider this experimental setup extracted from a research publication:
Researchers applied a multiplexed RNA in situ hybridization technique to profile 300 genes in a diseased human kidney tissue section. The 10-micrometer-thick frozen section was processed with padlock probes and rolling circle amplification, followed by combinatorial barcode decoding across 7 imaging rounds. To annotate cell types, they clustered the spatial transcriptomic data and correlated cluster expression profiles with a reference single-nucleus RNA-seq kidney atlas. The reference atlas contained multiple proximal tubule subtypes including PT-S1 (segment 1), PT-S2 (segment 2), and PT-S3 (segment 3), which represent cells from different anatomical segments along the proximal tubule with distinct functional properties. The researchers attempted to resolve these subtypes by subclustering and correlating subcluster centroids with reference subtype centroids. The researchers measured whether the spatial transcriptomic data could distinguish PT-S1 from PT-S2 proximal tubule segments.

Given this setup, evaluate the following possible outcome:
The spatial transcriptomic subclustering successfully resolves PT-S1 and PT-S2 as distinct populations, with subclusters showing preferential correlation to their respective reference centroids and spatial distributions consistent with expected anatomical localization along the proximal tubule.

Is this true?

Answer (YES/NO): NO